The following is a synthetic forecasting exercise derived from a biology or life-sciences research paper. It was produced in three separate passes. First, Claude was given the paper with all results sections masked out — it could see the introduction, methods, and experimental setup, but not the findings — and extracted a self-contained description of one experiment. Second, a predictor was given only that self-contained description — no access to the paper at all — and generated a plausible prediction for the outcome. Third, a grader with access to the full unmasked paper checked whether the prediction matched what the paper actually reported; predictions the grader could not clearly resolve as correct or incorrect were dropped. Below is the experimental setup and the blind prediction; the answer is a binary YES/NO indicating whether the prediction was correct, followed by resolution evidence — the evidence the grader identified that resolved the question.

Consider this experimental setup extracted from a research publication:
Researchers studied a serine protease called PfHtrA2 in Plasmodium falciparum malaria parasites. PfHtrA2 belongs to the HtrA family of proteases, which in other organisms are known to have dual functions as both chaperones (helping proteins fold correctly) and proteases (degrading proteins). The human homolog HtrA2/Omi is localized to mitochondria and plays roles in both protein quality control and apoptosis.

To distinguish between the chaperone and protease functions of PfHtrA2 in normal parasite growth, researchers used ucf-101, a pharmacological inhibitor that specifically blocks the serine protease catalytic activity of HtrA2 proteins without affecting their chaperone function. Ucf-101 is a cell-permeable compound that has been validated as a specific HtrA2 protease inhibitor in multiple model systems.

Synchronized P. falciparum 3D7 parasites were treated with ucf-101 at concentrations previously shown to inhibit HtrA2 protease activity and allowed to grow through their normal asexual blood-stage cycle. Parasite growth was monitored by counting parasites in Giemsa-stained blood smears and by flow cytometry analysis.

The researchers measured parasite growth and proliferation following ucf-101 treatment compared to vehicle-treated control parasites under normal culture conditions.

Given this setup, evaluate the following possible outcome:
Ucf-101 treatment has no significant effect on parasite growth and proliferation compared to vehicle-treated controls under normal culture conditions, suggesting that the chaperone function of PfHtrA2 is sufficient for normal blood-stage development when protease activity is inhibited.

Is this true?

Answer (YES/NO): YES